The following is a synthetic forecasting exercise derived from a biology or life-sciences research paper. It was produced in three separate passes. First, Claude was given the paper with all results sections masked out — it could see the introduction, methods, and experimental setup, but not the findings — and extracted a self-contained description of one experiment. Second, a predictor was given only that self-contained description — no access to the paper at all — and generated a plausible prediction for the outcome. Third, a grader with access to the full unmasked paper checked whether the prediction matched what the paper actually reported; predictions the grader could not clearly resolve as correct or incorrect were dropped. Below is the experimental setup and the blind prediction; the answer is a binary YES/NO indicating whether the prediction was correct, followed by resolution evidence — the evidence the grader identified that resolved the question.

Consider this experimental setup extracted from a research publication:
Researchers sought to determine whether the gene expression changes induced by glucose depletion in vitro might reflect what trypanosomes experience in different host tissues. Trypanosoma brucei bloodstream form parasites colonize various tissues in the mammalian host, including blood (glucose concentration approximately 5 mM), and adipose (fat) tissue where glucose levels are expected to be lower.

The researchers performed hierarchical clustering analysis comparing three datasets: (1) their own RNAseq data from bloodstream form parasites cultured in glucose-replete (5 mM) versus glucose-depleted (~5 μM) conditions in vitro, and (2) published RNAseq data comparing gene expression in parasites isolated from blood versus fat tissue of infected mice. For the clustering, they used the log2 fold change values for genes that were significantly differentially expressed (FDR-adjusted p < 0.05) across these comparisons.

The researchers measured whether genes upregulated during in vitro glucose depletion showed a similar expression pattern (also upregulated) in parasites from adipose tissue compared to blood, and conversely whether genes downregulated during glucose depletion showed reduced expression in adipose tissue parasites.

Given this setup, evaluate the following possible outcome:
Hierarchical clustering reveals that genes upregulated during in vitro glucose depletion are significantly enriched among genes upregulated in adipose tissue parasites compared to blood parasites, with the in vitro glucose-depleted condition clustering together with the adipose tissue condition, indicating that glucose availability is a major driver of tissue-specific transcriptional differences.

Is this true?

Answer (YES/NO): NO